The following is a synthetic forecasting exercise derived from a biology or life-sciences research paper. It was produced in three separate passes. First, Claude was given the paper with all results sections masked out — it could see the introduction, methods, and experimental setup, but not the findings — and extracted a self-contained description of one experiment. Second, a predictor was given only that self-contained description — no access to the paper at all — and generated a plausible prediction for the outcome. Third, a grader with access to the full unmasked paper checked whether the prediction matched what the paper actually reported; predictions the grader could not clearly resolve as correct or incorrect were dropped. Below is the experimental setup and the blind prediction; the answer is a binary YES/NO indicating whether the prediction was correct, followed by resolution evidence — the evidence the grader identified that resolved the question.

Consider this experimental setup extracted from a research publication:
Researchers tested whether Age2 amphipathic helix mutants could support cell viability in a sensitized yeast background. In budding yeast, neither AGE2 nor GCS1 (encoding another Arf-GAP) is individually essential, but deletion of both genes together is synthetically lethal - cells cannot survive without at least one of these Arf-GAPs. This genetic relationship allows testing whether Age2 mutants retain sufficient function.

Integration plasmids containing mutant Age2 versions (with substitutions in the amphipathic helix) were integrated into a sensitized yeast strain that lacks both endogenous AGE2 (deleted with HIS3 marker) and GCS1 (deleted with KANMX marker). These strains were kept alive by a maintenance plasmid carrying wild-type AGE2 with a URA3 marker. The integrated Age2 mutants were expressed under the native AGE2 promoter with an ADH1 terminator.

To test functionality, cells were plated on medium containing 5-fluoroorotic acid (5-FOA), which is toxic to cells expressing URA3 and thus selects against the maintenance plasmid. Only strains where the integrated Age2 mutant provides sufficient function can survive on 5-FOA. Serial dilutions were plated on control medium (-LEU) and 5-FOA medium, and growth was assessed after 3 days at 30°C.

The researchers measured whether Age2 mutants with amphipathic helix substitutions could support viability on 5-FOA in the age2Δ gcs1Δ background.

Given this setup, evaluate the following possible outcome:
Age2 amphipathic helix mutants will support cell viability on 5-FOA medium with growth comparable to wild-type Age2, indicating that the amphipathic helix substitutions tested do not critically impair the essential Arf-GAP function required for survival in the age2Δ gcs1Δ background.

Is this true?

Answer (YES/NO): NO